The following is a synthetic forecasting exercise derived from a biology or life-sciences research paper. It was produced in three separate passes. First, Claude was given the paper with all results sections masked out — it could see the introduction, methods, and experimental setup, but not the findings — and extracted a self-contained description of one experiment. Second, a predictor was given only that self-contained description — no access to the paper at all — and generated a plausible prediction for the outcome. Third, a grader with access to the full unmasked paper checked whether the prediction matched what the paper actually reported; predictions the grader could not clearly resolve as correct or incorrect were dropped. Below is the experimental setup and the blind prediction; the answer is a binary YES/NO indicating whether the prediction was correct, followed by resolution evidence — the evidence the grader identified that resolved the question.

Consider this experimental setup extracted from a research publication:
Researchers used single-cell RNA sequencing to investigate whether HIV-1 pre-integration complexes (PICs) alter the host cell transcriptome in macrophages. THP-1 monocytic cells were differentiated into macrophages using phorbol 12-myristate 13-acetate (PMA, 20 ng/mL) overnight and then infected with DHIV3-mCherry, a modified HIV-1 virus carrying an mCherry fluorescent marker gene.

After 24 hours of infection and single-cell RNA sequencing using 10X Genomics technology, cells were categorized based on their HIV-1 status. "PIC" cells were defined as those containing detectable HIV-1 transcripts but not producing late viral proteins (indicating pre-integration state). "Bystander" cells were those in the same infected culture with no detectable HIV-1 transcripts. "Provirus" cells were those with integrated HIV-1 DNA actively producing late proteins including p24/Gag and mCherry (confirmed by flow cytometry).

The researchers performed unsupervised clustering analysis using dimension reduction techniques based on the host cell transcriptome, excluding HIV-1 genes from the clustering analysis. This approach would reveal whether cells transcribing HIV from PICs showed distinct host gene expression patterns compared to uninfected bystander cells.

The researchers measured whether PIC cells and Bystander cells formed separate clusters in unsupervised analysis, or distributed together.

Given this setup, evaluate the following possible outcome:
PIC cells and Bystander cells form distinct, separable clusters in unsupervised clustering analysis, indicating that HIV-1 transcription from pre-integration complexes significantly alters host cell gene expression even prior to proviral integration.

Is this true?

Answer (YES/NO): NO